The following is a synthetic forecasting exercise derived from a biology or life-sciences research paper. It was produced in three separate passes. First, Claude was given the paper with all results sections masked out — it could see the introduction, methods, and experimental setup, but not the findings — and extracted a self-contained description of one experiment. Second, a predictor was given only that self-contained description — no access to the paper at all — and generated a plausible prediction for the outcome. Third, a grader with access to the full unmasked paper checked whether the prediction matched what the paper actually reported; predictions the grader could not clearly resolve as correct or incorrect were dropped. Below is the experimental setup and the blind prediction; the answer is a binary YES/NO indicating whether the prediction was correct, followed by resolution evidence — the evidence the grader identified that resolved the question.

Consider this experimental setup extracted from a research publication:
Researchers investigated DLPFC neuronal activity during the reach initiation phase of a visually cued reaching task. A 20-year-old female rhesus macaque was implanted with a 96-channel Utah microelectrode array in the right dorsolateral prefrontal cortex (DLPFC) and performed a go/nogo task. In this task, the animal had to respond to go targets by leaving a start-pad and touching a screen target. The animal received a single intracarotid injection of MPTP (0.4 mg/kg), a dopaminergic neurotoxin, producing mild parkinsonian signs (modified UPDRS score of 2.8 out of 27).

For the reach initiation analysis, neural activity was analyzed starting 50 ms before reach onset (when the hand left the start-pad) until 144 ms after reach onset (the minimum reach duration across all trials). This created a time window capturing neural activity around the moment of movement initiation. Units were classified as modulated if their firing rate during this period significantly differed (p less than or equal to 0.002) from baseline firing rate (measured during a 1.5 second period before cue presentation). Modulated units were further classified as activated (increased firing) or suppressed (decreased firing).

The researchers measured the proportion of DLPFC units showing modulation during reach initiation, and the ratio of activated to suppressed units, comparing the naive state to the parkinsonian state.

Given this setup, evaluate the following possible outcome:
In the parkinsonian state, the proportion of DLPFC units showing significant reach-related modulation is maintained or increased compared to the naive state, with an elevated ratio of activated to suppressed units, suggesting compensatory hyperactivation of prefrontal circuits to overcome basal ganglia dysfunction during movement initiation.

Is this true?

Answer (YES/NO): NO